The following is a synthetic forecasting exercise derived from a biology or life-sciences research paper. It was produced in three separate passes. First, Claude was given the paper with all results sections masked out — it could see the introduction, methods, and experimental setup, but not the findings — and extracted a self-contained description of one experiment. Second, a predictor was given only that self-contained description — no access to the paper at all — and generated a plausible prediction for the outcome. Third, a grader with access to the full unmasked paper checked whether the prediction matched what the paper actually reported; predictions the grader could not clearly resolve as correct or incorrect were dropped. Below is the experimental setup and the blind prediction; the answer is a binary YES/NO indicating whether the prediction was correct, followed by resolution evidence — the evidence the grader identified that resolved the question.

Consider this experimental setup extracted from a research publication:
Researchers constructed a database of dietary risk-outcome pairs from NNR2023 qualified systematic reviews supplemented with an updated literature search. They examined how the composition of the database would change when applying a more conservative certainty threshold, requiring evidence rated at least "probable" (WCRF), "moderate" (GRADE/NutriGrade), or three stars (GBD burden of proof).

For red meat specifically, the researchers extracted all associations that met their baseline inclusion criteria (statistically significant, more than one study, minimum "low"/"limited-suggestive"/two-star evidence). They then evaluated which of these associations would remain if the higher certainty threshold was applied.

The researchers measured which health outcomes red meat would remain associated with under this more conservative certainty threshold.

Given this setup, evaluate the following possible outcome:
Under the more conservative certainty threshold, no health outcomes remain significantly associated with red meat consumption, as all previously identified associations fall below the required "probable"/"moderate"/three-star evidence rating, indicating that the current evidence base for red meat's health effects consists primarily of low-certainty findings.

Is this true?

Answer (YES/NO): NO